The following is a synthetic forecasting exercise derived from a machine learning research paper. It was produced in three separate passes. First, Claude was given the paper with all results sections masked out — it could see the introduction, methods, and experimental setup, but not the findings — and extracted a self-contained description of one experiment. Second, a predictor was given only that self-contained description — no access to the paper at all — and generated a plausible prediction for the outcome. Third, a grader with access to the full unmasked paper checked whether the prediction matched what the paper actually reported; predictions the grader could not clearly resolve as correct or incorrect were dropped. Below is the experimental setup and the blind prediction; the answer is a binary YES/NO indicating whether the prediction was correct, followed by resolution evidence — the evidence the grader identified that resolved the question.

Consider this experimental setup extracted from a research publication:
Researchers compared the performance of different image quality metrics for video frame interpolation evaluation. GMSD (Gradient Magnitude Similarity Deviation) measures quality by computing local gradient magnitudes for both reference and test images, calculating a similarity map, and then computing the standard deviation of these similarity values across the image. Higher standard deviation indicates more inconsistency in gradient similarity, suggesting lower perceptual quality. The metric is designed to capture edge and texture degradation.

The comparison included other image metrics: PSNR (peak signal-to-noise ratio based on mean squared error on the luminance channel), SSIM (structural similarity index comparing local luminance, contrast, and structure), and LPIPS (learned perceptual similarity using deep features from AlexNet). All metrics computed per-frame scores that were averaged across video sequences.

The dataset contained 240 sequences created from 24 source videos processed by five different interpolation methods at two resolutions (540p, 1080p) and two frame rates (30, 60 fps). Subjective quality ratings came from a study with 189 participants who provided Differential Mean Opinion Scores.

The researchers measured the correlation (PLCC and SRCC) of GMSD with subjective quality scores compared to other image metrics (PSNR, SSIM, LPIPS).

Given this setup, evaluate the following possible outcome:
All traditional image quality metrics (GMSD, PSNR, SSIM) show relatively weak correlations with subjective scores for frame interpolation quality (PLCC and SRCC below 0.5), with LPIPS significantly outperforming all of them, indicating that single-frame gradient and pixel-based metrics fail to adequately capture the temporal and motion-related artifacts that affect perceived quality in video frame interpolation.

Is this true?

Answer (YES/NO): NO